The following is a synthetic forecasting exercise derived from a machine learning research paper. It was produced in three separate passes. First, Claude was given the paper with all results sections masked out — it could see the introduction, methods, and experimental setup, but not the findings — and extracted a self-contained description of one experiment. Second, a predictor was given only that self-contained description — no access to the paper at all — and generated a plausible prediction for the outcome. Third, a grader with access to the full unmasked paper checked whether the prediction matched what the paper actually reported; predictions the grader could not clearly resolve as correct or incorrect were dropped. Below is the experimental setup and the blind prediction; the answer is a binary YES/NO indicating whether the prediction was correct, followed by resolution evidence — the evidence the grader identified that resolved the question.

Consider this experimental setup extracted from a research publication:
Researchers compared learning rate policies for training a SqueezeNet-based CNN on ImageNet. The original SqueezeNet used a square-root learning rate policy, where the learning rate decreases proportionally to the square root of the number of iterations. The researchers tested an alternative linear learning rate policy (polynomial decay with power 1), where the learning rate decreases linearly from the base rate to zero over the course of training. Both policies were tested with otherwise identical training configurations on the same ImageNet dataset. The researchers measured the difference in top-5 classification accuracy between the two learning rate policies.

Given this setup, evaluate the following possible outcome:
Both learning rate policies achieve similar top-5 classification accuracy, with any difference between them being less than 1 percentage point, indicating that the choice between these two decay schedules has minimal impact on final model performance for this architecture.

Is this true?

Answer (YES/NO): NO